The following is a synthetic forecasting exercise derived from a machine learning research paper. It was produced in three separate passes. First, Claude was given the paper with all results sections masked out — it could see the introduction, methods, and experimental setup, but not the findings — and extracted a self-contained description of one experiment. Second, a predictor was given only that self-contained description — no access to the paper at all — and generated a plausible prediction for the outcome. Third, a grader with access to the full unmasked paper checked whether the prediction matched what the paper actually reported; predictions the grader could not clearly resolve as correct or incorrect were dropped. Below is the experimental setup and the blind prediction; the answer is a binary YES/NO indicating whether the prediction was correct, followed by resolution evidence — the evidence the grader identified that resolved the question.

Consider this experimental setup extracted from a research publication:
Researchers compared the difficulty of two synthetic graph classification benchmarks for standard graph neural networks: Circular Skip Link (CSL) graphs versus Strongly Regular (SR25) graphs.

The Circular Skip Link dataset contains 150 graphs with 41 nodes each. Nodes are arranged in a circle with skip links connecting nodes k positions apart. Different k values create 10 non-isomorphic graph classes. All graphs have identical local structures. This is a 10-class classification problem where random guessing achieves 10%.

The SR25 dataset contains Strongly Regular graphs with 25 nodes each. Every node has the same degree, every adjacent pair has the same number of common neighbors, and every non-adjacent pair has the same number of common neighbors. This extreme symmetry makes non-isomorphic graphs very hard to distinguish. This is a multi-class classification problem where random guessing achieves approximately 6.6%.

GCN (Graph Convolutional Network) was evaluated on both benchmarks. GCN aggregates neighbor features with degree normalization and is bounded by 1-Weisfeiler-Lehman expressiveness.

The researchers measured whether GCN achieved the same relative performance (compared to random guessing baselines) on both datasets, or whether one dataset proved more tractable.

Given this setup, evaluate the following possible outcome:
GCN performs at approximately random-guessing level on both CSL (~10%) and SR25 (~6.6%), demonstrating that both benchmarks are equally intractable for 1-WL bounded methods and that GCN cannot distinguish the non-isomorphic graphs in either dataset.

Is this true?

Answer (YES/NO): YES